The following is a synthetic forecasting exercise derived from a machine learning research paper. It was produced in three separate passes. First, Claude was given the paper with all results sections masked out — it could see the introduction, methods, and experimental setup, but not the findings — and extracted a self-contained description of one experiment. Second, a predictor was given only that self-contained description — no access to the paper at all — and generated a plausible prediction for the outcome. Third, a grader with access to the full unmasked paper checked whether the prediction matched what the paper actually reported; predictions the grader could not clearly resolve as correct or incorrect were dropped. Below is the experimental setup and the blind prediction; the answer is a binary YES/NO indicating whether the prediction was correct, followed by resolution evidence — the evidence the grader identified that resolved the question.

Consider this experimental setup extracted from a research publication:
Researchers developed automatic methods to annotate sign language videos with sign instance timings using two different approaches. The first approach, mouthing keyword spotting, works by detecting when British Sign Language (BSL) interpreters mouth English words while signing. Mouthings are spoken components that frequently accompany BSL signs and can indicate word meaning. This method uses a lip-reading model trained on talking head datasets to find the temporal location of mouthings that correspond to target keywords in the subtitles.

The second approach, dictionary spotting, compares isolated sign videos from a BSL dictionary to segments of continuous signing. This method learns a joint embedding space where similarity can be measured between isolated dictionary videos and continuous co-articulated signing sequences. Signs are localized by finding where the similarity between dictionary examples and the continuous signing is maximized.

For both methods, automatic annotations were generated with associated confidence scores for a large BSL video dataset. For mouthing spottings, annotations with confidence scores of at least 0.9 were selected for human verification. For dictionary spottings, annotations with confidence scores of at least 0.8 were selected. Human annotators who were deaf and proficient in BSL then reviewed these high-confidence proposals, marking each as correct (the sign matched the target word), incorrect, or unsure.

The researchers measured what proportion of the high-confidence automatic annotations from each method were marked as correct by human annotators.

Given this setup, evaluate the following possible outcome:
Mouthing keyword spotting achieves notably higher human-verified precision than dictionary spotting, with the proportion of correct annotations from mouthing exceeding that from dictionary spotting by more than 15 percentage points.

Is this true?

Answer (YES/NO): NO